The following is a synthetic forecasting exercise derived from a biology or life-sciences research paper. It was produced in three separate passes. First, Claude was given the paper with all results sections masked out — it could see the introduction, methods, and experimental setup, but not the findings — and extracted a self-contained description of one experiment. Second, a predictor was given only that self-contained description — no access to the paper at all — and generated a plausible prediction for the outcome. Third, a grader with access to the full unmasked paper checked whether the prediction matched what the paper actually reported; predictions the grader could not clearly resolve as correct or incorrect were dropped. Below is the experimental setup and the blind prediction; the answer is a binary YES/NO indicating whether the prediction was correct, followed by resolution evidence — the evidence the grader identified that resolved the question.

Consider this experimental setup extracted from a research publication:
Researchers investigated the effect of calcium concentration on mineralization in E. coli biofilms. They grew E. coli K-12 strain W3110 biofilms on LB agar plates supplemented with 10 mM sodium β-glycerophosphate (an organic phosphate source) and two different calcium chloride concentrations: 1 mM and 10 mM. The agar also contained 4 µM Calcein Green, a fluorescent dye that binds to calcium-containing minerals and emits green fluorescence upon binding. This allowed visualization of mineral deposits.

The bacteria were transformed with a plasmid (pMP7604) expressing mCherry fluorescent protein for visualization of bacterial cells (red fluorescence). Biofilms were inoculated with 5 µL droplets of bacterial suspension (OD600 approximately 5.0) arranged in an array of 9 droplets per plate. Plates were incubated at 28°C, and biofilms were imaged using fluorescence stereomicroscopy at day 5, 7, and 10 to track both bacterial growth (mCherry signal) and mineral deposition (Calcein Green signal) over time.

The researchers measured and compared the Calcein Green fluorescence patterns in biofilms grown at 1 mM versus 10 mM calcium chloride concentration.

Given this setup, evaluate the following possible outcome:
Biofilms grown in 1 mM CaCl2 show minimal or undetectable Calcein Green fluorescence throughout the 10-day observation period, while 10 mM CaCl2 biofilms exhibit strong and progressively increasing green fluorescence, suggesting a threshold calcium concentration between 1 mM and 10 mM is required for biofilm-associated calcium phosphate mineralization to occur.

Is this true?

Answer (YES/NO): NO